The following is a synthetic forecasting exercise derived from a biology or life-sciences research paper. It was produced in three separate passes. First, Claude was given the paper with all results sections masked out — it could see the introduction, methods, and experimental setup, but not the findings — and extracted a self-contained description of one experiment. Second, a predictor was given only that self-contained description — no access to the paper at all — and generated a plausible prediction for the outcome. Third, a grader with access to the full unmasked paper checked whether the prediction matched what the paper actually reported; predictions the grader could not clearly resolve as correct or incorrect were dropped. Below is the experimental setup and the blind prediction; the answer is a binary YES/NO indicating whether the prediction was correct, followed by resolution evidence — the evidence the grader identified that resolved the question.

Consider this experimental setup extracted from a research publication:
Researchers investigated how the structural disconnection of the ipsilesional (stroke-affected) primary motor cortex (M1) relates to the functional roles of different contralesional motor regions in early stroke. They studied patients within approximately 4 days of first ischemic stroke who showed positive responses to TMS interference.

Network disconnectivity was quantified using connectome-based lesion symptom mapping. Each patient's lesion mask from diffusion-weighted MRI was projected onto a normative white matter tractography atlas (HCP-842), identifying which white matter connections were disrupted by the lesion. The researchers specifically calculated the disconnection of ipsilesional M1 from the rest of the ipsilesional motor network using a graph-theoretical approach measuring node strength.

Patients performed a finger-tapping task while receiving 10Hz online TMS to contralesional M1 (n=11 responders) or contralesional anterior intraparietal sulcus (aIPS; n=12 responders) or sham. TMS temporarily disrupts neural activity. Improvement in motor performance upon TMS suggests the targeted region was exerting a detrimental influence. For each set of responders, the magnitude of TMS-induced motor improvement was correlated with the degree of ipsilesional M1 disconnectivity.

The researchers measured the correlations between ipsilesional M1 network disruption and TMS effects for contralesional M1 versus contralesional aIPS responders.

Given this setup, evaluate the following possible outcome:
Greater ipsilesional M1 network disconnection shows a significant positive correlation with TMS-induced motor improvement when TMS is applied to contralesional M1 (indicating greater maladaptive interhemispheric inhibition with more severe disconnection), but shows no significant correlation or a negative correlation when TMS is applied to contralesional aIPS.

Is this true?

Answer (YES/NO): YES